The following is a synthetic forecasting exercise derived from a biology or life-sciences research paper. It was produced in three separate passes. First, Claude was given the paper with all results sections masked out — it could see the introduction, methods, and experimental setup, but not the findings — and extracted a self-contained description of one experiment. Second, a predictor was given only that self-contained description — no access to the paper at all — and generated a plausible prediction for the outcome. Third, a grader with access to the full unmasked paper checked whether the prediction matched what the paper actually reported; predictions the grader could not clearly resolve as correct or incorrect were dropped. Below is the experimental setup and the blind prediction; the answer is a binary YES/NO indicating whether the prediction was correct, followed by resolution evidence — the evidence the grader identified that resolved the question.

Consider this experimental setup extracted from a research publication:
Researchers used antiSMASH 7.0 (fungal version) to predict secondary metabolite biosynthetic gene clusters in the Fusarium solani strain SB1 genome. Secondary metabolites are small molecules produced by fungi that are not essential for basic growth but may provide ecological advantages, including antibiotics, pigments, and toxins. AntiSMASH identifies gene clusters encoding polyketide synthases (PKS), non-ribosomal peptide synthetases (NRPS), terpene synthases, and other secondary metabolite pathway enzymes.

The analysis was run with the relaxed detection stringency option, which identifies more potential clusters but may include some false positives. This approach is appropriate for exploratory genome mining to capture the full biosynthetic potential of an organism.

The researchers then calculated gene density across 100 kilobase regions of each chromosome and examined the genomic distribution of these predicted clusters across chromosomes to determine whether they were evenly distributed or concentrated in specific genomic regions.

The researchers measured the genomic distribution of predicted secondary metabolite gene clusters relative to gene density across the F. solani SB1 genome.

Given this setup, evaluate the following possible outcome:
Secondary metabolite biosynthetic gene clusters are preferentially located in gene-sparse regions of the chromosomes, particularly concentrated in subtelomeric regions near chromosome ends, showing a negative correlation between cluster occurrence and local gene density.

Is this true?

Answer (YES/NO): NO